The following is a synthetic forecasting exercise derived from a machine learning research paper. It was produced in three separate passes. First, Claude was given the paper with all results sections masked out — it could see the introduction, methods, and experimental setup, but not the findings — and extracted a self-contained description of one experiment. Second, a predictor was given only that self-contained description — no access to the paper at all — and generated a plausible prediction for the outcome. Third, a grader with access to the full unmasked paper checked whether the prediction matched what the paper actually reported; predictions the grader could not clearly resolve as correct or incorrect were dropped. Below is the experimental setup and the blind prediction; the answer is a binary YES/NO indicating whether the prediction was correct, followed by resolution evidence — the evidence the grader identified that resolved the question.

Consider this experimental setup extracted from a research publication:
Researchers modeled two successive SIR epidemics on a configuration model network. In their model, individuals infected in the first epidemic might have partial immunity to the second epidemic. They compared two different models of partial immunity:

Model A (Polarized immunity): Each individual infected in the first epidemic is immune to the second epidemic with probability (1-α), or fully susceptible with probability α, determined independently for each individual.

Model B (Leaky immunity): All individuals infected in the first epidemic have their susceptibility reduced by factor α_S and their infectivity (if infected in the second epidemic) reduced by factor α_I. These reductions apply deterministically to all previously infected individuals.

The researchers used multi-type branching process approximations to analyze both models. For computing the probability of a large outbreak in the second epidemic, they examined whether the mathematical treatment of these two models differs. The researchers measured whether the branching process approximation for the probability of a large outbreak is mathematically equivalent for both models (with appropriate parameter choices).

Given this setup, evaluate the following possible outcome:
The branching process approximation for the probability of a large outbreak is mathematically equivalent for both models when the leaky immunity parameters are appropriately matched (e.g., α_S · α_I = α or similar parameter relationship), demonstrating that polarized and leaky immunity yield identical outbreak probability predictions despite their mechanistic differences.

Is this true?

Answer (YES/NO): NO